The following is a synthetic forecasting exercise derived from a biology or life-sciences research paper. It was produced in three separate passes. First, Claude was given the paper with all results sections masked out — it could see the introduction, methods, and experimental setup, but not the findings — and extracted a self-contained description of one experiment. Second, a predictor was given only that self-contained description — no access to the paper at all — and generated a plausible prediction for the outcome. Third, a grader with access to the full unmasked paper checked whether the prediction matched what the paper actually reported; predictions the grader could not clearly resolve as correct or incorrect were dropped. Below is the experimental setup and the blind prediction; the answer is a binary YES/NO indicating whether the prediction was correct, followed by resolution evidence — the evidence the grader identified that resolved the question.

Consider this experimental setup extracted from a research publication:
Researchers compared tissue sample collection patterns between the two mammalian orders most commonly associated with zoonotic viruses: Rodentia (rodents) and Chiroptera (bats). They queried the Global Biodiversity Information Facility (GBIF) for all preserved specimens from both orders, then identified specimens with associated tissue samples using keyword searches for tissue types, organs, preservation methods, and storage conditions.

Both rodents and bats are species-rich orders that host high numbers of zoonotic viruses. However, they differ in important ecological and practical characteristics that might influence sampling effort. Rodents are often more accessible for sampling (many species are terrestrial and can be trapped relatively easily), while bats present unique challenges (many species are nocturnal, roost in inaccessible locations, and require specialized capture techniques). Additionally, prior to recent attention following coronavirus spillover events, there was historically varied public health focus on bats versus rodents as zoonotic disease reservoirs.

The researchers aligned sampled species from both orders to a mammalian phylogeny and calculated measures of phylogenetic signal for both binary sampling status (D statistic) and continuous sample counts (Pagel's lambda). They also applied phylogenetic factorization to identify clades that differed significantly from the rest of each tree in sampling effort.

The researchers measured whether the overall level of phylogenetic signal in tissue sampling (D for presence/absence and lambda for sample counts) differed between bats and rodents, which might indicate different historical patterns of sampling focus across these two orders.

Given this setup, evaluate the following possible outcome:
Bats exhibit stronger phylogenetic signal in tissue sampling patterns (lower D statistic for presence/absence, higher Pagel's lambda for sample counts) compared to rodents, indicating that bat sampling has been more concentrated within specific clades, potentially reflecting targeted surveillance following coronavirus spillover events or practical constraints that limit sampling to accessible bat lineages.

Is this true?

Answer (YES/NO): NO